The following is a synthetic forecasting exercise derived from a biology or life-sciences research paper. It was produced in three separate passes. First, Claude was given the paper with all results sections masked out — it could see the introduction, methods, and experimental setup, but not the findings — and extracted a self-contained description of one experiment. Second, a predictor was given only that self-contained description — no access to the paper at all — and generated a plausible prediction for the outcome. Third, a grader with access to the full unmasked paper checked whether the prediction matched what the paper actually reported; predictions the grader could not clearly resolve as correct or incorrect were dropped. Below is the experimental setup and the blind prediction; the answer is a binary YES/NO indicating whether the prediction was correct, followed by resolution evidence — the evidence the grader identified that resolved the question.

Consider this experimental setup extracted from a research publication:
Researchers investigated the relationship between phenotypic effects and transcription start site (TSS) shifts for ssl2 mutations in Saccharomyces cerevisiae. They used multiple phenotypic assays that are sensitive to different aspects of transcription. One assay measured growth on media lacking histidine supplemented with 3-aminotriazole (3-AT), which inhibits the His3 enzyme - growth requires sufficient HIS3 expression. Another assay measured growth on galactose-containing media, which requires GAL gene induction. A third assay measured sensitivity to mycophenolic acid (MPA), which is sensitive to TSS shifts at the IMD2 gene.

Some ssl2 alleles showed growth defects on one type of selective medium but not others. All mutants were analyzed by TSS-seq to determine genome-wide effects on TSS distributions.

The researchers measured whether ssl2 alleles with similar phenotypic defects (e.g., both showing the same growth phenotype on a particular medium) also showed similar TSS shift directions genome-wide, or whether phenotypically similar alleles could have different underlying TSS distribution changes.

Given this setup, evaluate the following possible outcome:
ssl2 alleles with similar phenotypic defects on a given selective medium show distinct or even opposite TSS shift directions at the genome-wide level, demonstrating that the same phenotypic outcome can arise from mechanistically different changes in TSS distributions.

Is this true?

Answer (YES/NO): NO